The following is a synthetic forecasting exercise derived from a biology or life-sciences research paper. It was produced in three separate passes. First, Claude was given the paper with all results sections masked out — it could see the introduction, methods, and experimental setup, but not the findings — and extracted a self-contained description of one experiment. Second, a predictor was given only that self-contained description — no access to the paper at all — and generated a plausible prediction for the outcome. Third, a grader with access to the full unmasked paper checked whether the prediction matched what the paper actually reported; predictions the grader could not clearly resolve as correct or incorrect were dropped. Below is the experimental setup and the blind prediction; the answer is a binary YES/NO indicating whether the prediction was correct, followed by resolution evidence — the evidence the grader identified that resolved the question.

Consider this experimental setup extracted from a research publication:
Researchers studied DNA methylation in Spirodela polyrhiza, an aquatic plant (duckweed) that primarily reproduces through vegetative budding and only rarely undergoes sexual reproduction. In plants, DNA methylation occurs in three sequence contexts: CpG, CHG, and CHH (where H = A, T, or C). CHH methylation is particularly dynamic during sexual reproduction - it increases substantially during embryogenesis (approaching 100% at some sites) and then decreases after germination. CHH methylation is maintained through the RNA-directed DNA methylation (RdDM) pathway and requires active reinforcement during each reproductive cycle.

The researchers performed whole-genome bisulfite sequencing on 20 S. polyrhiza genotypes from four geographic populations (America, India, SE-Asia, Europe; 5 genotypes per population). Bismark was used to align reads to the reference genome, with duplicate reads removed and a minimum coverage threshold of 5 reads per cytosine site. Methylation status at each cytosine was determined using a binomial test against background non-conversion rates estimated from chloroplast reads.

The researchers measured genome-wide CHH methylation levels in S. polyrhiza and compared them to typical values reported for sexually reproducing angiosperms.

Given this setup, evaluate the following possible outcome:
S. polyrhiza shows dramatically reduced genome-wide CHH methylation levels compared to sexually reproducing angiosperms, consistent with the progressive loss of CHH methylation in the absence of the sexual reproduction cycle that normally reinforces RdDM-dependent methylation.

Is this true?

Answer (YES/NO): YES